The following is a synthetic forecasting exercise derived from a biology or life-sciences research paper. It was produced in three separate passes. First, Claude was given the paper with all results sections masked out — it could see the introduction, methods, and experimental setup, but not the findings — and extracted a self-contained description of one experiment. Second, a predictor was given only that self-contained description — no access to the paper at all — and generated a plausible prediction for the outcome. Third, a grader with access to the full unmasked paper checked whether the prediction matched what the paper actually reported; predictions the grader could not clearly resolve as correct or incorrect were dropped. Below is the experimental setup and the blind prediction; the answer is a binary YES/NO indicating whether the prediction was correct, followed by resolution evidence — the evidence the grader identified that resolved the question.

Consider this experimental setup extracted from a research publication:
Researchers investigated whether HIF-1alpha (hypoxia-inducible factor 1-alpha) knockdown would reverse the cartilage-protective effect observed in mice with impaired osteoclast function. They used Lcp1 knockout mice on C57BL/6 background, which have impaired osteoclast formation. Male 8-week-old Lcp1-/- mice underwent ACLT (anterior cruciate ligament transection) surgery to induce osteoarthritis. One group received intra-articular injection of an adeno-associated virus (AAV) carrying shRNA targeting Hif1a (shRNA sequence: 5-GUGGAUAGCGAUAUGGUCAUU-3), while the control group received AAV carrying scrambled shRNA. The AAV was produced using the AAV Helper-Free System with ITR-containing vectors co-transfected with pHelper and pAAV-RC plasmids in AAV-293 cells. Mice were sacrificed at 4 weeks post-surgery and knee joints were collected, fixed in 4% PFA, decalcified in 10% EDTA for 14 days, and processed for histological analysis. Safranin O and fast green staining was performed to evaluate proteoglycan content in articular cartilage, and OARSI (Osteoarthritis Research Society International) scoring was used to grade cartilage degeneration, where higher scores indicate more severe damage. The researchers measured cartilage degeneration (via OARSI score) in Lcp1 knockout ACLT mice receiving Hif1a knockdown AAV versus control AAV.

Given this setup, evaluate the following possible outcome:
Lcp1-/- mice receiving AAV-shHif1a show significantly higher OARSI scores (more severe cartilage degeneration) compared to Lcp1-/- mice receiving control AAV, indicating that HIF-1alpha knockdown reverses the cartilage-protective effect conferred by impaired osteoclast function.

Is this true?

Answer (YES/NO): YES